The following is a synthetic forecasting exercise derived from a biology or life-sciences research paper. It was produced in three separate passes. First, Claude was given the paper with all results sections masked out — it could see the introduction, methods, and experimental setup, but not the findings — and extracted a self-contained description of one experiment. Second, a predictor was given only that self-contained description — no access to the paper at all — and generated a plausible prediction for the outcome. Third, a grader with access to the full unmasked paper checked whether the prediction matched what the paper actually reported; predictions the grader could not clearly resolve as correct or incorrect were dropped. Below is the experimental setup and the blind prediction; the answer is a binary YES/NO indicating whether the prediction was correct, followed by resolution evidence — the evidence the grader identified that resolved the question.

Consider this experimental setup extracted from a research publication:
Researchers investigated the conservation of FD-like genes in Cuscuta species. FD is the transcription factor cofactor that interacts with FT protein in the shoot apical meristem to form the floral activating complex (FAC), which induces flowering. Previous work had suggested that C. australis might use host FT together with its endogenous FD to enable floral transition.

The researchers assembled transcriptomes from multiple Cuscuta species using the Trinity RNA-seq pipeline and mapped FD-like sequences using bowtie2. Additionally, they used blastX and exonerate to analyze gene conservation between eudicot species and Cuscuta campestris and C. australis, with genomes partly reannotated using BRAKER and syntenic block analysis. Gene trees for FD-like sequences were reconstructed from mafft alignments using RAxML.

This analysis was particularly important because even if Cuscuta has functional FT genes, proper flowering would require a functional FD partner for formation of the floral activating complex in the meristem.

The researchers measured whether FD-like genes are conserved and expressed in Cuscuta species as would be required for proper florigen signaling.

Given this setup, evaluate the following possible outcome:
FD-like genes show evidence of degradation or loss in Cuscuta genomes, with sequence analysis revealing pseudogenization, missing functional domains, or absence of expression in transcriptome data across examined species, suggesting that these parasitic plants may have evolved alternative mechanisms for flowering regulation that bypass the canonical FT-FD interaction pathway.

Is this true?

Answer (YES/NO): NO